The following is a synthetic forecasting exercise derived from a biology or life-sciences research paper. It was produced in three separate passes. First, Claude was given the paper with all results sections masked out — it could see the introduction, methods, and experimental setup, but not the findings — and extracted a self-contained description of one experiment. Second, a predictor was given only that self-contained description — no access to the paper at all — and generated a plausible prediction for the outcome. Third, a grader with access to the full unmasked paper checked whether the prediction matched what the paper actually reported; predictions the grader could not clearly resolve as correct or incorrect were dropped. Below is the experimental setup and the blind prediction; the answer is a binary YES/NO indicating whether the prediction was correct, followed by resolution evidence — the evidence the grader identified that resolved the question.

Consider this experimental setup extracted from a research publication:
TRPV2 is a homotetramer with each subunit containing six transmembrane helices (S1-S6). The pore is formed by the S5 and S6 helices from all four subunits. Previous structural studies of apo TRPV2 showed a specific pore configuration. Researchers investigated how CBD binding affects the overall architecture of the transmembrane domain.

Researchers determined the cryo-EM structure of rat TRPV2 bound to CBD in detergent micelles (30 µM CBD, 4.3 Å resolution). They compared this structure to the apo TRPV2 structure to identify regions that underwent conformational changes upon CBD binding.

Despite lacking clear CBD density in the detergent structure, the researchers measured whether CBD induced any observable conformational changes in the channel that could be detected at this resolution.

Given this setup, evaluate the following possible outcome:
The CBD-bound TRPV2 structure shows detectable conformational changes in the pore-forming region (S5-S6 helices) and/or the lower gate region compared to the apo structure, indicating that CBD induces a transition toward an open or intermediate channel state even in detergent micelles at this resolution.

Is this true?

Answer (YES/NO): YES